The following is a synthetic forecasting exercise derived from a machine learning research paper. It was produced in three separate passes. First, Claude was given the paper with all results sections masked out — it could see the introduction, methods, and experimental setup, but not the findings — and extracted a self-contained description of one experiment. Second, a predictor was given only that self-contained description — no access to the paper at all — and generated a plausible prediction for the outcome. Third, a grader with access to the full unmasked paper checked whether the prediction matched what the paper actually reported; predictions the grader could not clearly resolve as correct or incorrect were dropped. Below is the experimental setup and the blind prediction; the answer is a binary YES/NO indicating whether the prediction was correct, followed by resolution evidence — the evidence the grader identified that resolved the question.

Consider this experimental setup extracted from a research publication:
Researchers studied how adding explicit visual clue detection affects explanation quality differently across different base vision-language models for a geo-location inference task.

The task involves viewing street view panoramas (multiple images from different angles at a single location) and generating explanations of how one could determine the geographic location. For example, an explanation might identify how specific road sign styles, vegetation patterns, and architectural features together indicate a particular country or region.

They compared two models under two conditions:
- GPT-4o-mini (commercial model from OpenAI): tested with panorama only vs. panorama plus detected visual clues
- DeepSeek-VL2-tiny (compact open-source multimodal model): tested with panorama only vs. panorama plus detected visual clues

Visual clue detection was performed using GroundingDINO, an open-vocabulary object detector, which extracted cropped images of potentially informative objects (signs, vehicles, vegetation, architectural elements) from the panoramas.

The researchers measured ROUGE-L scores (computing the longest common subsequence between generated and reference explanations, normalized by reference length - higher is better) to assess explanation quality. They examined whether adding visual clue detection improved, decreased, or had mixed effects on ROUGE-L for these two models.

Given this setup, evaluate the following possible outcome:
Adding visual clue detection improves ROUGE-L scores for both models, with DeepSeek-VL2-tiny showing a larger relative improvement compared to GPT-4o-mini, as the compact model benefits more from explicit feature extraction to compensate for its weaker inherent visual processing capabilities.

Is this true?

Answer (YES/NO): NO